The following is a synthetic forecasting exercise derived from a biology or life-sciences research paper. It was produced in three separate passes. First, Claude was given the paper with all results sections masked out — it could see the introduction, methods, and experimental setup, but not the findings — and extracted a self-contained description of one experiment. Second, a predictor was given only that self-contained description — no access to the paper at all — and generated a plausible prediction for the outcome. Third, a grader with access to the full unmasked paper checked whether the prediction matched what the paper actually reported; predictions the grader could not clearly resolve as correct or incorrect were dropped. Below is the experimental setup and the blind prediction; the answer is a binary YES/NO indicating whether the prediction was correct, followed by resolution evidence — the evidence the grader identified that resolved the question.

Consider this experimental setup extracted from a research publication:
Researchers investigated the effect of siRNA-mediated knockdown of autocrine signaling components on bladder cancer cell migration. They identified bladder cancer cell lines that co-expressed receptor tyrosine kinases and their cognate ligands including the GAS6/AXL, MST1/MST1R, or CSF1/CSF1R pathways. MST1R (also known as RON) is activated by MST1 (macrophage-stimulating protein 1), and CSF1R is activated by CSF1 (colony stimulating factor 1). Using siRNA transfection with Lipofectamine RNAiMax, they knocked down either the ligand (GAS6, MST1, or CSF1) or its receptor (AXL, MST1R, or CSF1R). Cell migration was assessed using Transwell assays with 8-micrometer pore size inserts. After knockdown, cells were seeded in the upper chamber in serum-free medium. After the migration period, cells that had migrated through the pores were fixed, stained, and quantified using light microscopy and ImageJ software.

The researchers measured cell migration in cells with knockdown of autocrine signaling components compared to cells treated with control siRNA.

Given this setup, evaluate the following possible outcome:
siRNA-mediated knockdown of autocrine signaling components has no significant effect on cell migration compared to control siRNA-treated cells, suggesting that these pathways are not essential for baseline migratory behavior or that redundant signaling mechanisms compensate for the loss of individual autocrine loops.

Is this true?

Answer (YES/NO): NO